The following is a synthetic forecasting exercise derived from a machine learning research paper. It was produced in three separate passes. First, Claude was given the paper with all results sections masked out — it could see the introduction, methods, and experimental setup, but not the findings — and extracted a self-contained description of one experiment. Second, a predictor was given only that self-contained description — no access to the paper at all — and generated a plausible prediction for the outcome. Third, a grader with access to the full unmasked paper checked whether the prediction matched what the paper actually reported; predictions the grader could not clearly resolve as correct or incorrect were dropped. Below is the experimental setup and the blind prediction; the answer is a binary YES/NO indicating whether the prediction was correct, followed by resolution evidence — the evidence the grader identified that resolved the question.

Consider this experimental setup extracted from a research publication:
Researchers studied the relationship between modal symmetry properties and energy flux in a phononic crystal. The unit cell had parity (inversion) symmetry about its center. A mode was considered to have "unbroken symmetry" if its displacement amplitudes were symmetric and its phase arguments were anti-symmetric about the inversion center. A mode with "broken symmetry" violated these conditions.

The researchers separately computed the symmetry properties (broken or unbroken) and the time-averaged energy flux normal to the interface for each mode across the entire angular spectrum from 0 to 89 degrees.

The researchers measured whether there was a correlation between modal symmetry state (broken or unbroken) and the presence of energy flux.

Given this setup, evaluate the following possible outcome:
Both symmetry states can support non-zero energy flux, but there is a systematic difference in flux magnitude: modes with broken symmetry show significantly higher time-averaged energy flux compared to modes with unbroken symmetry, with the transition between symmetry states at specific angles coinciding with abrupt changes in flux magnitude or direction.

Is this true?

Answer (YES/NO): NO